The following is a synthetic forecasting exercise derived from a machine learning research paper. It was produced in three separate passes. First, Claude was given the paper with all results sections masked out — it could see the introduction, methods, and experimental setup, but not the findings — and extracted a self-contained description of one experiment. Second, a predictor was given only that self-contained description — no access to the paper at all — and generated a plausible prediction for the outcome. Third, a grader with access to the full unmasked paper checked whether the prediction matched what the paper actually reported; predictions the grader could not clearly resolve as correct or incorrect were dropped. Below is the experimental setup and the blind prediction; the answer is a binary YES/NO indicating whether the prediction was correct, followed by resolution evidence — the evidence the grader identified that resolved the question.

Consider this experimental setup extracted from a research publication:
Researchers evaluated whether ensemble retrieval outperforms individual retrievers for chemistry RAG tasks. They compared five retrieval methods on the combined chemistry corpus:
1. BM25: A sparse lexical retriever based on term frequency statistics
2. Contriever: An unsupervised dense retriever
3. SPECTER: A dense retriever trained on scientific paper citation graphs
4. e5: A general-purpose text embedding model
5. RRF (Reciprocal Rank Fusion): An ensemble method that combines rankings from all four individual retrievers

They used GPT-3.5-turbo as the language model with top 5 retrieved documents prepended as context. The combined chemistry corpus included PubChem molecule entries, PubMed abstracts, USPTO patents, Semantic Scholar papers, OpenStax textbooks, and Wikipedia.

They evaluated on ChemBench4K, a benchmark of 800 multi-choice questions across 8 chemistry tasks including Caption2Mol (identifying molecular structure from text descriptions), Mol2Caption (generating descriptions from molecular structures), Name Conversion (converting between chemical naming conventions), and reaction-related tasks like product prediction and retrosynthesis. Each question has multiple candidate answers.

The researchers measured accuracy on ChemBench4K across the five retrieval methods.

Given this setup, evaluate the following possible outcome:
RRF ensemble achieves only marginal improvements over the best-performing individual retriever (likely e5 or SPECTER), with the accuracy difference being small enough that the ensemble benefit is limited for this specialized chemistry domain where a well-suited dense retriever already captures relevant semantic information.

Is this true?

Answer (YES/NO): NO